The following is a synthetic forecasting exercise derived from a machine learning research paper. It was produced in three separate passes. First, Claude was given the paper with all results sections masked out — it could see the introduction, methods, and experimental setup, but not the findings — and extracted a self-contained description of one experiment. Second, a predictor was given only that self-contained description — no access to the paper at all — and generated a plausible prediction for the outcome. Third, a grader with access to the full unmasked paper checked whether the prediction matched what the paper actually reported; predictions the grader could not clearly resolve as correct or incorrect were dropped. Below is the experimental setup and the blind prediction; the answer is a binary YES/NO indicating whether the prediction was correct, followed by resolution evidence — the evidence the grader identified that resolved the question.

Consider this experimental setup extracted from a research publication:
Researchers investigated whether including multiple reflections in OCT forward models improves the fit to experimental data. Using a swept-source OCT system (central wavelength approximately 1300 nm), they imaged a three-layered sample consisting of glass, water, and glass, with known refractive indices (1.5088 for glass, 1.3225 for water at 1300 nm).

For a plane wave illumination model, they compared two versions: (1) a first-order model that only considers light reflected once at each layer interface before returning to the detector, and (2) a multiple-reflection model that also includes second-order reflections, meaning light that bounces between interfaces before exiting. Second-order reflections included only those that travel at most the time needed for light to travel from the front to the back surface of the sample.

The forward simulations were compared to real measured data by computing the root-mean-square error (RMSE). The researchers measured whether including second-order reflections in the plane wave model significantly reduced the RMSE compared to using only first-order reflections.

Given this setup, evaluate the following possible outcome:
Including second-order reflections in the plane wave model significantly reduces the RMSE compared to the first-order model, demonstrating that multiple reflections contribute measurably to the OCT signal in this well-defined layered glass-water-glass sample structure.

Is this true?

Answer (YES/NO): NO